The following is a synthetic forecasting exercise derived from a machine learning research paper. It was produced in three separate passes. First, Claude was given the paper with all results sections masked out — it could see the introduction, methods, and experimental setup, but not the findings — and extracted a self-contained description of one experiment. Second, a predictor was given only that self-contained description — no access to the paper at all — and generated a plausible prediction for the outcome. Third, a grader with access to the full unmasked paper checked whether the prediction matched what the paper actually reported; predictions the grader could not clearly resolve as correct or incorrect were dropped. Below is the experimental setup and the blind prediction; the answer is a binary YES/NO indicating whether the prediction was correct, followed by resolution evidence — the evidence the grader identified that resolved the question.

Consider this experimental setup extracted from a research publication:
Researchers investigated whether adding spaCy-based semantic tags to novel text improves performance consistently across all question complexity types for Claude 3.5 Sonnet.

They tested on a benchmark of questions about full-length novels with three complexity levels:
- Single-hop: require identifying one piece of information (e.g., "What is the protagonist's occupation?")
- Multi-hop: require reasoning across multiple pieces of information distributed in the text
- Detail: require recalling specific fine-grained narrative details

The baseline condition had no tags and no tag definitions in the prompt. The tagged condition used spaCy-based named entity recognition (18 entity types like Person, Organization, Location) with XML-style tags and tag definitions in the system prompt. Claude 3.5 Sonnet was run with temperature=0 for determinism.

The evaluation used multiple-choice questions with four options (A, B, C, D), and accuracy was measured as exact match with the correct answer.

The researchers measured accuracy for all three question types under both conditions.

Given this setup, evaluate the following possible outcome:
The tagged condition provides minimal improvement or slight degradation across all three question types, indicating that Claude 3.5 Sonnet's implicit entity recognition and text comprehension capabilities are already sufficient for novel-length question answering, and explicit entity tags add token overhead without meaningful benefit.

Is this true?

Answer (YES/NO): NO